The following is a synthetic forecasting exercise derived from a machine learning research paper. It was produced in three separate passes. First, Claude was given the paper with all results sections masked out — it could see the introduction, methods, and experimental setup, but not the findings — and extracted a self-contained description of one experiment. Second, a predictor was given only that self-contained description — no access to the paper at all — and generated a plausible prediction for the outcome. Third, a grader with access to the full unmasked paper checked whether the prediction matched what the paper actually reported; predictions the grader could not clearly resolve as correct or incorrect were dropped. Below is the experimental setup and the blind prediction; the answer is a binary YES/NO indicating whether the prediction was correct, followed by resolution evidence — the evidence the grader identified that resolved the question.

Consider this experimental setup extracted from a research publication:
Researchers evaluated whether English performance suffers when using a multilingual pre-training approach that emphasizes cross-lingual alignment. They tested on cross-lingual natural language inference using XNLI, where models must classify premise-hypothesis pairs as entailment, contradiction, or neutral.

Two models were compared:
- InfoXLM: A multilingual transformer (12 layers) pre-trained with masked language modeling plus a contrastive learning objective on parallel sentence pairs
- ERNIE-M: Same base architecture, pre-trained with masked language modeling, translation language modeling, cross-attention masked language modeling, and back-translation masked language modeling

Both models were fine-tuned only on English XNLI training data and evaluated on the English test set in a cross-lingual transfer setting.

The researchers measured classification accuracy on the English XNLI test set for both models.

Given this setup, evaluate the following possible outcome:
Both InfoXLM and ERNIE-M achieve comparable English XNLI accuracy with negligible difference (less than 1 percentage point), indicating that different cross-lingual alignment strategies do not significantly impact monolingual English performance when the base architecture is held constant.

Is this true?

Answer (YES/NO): YES